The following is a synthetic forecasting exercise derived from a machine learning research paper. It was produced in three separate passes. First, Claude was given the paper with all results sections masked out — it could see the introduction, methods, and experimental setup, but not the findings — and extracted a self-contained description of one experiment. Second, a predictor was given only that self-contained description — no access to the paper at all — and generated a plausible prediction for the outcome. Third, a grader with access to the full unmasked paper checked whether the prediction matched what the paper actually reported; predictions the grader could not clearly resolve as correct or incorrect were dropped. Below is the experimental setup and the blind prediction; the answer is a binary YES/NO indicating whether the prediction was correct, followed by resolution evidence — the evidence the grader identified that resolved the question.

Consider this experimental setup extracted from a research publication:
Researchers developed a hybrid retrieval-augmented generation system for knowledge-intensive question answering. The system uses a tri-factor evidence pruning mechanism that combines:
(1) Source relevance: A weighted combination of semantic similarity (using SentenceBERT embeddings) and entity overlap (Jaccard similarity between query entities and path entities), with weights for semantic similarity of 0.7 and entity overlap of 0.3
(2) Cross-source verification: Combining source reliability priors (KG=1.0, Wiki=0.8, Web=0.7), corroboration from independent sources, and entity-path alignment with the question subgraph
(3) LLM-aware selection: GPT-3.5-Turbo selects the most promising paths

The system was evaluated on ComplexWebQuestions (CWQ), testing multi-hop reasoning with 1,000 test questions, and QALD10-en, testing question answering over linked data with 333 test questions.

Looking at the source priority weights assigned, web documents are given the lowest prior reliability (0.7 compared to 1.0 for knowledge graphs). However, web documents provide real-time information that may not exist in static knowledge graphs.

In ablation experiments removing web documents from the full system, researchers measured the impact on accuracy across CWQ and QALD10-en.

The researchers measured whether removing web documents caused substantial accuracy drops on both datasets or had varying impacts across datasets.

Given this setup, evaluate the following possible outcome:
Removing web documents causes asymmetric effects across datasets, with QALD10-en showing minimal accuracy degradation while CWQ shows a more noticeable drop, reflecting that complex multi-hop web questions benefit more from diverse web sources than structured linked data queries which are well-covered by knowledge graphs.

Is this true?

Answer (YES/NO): YES